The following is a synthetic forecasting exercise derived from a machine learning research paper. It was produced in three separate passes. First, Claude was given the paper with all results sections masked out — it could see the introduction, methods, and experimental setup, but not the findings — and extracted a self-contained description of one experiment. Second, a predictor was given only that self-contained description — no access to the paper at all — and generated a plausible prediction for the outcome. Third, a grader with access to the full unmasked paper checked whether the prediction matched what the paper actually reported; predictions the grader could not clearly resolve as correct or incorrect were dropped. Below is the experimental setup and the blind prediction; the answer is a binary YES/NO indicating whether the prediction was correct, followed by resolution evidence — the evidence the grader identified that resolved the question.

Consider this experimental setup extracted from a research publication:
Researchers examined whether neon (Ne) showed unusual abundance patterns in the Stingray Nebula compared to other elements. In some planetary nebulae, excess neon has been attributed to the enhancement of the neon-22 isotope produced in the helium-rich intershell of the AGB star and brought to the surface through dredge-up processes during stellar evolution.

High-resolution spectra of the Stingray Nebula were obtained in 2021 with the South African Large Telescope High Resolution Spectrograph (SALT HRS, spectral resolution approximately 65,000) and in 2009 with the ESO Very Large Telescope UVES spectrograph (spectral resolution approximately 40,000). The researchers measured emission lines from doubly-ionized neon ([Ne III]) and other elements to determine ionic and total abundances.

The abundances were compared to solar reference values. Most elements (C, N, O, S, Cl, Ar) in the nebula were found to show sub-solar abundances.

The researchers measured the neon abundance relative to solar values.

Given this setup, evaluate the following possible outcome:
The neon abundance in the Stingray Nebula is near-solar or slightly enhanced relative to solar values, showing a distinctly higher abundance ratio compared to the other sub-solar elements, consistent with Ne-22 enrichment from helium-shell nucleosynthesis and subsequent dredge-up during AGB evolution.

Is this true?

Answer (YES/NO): YES